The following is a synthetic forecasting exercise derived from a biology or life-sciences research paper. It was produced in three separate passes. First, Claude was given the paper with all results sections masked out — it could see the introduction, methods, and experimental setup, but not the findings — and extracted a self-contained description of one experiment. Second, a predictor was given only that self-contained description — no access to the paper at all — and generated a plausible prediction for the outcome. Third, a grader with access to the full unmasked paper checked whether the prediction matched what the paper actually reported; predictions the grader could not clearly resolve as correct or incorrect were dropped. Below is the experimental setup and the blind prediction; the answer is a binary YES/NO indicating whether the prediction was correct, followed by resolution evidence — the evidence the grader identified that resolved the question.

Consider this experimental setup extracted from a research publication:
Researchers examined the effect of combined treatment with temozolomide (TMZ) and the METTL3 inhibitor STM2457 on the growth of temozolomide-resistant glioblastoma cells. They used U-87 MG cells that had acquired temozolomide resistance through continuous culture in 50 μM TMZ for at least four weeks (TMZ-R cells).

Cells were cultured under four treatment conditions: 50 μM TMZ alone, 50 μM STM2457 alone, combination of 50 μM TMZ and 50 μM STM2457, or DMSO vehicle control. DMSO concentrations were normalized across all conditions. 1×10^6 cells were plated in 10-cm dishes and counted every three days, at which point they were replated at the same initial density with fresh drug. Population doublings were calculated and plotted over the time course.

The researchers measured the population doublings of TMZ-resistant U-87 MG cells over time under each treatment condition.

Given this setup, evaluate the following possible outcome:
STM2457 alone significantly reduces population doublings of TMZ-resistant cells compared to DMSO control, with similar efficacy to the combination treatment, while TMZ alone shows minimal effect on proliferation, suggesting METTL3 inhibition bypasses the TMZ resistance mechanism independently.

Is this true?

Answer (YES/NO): NO